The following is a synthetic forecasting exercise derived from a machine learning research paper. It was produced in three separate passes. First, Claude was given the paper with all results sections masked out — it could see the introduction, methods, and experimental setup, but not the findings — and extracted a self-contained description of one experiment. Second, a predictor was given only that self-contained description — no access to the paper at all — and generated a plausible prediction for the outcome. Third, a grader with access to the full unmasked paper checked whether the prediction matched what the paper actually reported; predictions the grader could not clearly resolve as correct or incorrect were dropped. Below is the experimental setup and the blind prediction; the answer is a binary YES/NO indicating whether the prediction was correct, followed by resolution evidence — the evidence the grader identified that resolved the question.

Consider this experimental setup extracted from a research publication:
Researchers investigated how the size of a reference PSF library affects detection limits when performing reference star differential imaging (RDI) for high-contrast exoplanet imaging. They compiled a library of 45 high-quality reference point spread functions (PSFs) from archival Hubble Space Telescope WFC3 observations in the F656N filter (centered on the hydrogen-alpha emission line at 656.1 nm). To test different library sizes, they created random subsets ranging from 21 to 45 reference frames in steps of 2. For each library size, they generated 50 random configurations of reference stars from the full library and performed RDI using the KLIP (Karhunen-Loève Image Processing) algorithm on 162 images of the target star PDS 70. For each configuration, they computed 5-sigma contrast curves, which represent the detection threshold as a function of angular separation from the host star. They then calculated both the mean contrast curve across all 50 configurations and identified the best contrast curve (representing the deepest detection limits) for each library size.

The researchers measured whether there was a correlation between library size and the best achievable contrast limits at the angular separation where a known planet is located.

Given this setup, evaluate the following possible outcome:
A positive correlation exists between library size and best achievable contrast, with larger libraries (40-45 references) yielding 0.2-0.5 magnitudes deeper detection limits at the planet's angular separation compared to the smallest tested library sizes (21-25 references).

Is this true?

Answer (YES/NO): NO